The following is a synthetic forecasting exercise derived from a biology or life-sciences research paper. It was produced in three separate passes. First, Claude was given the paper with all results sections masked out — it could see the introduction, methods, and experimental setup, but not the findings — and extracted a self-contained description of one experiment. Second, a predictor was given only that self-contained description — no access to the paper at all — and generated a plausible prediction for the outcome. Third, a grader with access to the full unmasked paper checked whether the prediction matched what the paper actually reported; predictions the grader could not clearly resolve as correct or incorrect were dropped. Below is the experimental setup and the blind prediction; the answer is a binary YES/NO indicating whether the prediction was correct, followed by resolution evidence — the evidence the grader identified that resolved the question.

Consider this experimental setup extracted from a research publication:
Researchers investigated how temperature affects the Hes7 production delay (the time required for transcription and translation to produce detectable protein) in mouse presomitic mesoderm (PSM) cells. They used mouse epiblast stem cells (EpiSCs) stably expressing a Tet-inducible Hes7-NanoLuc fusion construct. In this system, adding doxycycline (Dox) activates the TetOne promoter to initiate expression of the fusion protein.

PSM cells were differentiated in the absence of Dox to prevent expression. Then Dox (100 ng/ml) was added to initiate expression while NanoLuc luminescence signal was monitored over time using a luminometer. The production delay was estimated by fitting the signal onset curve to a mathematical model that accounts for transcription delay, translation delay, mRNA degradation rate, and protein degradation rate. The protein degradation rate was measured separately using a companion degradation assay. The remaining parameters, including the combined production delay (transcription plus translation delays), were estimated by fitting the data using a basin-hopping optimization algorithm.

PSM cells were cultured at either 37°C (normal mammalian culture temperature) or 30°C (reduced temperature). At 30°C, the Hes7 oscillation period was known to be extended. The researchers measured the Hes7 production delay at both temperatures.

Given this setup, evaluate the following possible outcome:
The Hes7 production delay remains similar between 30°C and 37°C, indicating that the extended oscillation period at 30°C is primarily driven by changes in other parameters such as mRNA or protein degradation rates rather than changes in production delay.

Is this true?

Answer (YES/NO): NO